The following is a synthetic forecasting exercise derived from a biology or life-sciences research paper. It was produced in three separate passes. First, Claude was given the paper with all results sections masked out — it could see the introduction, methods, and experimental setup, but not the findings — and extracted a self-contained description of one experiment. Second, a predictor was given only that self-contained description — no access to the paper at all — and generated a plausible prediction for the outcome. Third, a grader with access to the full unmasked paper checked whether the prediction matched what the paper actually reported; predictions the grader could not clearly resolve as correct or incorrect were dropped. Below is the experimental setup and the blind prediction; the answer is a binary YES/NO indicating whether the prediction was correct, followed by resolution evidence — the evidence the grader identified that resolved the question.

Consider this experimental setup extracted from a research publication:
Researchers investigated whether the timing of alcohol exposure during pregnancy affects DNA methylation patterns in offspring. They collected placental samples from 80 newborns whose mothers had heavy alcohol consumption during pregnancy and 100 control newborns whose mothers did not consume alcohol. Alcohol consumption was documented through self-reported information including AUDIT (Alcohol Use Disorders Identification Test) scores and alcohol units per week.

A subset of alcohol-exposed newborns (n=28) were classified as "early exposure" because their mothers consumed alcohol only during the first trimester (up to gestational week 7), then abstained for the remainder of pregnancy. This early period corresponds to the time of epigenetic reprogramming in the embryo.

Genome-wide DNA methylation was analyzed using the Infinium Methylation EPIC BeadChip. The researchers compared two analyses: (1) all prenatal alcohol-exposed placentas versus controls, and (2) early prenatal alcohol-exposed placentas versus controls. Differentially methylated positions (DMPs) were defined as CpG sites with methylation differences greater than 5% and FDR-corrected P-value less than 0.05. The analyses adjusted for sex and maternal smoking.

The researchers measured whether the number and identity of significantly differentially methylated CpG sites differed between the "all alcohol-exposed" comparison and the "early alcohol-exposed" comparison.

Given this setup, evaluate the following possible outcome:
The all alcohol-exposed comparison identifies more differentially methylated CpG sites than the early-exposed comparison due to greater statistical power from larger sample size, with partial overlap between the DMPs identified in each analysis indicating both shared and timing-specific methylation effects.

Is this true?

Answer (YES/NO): YES